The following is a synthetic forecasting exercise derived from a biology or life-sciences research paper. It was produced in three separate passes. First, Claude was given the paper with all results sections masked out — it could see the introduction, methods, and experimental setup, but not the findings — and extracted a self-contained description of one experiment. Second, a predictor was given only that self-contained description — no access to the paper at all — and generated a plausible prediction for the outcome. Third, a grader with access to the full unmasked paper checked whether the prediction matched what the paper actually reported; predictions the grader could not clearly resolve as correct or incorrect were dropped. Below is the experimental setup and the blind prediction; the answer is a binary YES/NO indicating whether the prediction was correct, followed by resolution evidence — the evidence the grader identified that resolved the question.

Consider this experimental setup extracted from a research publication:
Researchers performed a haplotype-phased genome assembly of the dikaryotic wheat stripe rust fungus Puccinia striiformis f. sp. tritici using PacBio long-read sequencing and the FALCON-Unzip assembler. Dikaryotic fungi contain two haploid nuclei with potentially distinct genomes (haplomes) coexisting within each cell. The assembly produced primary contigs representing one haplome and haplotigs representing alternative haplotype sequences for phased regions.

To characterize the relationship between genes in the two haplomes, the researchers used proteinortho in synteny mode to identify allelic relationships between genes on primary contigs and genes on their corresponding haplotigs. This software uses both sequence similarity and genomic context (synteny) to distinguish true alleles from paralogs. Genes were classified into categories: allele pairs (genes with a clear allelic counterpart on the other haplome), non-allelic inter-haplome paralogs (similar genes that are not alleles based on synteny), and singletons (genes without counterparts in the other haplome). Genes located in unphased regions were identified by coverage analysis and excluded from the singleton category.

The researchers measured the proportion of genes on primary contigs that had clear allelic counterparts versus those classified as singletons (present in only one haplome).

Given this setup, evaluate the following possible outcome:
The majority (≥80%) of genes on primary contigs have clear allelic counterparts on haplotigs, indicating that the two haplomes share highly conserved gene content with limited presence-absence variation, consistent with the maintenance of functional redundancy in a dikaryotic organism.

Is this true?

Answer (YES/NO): NO